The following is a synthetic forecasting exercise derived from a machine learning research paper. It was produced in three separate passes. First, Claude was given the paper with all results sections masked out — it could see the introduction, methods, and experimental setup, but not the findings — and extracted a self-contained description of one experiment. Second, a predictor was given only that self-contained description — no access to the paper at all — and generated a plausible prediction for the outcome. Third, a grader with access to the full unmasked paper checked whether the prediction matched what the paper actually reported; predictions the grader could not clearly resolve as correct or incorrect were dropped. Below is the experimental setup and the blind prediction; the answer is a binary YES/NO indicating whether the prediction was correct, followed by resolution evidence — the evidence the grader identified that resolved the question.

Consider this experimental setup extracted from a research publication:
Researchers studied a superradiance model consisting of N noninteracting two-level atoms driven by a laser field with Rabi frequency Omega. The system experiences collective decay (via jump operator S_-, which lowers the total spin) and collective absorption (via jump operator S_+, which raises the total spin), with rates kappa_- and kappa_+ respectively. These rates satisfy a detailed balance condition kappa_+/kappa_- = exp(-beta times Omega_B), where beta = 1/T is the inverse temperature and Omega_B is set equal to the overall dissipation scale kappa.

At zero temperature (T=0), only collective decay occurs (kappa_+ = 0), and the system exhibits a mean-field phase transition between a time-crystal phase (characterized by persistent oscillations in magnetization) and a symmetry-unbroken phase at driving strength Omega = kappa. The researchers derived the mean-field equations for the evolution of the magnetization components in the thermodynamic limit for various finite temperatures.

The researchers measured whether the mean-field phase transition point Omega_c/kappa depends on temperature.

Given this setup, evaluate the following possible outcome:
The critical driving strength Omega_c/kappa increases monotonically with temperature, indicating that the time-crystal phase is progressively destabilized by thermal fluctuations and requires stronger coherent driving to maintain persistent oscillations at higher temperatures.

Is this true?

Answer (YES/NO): NO